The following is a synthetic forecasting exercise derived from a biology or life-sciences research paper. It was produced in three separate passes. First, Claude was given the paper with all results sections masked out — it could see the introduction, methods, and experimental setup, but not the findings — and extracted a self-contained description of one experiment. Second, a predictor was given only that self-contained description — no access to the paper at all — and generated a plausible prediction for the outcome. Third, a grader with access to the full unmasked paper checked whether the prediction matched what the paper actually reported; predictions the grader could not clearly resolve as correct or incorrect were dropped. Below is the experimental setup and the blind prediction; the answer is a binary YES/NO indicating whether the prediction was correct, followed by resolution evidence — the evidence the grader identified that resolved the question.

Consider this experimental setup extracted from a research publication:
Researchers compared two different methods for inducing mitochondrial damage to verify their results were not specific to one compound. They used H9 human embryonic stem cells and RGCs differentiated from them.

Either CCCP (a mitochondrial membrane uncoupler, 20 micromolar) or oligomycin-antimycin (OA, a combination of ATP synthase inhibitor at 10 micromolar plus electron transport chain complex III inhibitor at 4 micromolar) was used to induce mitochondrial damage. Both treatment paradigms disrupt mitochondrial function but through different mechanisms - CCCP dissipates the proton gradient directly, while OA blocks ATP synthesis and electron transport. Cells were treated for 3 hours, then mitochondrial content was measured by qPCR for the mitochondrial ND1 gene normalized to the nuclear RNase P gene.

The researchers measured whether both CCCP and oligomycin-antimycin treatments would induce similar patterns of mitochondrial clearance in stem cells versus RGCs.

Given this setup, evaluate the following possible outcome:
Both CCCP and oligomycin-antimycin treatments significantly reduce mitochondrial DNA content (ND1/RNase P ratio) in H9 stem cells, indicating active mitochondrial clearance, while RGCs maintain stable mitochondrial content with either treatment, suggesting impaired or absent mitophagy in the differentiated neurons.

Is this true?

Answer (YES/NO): NO